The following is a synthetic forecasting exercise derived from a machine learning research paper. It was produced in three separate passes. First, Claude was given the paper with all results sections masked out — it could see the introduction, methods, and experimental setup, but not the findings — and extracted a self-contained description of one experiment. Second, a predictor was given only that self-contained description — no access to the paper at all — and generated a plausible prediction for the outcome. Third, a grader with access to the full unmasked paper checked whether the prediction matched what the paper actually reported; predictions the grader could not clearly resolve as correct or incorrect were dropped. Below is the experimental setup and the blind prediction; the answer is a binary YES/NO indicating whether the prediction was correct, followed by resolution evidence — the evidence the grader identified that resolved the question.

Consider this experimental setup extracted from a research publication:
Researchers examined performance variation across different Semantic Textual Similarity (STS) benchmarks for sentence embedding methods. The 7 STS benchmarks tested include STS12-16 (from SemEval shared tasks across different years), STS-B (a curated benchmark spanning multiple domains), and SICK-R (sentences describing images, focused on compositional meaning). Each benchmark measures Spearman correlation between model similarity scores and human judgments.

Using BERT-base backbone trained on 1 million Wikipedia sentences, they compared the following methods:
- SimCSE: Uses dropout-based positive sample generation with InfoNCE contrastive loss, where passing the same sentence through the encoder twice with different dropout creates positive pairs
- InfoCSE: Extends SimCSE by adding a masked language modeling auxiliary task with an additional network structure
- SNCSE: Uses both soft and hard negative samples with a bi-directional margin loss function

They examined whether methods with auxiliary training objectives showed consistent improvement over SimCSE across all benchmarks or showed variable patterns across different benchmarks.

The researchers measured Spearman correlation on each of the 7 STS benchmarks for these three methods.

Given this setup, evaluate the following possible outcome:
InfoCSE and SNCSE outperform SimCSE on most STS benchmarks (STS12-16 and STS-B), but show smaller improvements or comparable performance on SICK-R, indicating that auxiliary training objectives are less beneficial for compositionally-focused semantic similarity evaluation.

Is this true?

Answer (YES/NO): NO